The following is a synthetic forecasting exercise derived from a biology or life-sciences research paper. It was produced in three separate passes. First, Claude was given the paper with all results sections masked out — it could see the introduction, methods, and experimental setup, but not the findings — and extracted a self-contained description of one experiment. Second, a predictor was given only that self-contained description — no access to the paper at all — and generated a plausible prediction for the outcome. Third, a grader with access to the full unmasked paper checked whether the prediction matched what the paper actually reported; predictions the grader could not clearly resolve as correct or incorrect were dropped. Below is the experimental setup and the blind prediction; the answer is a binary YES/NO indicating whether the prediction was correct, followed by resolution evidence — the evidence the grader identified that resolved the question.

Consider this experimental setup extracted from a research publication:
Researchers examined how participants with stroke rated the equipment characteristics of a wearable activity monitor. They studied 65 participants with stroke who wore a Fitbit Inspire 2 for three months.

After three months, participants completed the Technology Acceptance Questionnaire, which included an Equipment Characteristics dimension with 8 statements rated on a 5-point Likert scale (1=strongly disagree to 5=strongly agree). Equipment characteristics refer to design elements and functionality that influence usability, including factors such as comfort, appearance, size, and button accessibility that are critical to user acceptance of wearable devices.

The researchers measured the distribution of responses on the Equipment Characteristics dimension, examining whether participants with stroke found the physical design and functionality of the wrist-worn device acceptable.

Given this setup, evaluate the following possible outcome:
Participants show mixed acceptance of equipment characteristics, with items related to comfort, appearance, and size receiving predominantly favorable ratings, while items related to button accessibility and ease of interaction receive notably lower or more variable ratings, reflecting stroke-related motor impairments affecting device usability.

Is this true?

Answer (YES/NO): NO